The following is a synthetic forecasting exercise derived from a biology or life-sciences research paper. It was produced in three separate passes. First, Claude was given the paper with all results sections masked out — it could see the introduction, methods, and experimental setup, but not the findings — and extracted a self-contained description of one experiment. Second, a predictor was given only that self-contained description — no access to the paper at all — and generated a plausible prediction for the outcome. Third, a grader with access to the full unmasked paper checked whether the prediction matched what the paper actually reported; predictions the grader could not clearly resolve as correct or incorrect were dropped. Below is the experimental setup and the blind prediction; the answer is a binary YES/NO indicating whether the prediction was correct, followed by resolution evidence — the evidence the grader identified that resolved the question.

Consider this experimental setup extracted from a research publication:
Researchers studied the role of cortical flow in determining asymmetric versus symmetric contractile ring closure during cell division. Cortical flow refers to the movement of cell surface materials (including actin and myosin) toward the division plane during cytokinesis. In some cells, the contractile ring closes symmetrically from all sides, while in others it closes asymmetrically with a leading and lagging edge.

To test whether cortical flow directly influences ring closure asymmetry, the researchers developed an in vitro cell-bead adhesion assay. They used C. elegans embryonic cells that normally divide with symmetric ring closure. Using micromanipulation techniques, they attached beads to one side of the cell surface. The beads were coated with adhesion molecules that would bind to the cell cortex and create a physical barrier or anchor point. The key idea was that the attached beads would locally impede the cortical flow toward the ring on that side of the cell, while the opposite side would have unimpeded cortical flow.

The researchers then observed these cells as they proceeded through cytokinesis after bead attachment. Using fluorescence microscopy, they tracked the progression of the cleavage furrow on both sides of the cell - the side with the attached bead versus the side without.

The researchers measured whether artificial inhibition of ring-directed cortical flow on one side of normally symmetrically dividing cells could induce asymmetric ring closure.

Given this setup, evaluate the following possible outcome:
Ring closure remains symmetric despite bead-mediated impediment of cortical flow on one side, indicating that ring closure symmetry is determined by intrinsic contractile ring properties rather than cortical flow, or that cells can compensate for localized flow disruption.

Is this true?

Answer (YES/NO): NO